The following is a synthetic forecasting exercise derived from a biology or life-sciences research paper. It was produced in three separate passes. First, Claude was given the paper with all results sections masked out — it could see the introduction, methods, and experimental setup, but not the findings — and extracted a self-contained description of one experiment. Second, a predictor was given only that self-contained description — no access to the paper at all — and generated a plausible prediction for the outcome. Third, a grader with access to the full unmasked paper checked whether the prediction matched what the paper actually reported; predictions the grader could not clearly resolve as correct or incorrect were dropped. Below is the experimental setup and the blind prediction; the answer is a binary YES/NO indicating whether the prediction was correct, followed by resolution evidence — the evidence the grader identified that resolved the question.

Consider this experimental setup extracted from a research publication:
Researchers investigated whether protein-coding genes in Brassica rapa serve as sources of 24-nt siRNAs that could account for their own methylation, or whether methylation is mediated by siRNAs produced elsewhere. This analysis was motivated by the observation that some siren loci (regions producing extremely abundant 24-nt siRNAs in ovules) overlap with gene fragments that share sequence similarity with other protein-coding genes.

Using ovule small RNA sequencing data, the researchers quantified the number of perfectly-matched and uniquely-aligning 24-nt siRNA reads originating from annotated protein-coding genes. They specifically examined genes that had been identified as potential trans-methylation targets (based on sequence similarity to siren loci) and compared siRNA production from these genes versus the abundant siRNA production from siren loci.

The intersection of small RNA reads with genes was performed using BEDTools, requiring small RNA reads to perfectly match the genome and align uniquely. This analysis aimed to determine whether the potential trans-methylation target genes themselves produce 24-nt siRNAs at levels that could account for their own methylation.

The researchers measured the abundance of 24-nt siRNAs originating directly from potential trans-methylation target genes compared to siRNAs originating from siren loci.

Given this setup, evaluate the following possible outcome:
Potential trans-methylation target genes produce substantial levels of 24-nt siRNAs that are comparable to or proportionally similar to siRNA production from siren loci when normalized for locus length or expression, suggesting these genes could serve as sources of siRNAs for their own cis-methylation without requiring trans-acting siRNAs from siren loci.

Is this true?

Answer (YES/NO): NO